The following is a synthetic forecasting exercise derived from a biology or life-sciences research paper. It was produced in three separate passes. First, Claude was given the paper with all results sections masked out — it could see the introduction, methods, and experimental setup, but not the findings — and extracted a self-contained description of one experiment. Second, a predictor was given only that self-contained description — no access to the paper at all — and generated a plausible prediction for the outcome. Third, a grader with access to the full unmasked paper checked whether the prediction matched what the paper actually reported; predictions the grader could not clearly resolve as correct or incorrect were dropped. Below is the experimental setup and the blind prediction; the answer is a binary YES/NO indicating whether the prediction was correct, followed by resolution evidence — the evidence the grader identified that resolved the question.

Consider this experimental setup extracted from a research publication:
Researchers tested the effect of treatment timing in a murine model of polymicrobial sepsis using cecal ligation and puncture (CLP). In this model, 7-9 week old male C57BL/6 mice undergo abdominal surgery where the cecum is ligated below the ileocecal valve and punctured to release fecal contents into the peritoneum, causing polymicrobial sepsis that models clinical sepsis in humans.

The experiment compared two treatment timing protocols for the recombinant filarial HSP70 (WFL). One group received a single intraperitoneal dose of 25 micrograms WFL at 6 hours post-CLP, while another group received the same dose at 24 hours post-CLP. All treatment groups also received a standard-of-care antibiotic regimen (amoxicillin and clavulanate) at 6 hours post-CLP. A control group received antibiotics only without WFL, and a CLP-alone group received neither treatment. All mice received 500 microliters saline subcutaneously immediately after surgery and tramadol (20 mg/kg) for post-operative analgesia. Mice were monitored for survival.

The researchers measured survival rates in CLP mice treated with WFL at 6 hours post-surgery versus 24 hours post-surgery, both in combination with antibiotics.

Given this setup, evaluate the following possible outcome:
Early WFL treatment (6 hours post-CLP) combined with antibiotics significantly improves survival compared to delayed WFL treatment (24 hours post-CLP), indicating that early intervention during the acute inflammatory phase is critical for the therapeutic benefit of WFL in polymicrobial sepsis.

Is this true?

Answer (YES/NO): NO